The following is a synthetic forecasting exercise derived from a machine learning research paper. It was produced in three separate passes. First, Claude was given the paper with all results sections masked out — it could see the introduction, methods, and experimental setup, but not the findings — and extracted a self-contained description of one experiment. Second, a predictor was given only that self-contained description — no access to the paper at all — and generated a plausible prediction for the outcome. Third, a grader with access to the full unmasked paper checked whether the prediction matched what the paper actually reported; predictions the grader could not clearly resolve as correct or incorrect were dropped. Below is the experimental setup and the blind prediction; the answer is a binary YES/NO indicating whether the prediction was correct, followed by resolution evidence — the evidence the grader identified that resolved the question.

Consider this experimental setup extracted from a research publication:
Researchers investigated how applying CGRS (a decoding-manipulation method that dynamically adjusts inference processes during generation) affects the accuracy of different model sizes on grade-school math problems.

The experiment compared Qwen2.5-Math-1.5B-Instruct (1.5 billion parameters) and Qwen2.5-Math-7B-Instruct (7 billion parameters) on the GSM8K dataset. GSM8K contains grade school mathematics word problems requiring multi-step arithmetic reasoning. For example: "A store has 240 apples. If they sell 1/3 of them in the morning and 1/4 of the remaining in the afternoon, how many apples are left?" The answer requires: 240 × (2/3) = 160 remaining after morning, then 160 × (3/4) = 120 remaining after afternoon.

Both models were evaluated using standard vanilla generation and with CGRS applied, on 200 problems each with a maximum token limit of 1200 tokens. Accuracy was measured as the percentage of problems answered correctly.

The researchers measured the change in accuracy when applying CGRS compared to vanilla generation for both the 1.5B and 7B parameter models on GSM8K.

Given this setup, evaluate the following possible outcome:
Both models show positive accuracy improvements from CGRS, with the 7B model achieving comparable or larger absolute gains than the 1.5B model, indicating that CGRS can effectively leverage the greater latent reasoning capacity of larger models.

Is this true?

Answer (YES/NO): NO